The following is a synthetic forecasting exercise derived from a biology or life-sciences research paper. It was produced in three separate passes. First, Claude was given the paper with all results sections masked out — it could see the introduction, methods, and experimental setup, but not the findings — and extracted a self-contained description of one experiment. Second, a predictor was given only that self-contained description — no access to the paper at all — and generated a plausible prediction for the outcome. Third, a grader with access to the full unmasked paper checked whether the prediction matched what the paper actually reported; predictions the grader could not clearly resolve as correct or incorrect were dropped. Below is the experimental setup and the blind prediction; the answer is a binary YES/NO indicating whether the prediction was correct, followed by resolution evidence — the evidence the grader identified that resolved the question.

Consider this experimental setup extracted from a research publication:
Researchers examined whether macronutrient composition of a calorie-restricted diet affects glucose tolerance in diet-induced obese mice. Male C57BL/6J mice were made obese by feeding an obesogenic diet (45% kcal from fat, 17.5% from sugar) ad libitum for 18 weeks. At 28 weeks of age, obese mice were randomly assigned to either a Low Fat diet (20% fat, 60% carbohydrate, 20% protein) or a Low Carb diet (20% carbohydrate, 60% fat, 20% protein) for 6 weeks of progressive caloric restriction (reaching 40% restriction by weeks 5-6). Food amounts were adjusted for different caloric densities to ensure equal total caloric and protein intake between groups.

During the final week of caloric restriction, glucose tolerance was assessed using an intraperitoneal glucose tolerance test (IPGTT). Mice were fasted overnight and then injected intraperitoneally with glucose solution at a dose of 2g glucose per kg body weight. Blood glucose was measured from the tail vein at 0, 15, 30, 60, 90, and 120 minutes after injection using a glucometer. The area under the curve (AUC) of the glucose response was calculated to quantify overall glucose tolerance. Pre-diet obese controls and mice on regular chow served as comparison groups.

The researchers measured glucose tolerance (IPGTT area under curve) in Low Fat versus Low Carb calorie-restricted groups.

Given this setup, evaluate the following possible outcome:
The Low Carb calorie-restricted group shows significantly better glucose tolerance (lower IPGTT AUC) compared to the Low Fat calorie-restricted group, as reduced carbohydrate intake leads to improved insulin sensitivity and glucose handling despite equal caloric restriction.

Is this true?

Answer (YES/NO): NO